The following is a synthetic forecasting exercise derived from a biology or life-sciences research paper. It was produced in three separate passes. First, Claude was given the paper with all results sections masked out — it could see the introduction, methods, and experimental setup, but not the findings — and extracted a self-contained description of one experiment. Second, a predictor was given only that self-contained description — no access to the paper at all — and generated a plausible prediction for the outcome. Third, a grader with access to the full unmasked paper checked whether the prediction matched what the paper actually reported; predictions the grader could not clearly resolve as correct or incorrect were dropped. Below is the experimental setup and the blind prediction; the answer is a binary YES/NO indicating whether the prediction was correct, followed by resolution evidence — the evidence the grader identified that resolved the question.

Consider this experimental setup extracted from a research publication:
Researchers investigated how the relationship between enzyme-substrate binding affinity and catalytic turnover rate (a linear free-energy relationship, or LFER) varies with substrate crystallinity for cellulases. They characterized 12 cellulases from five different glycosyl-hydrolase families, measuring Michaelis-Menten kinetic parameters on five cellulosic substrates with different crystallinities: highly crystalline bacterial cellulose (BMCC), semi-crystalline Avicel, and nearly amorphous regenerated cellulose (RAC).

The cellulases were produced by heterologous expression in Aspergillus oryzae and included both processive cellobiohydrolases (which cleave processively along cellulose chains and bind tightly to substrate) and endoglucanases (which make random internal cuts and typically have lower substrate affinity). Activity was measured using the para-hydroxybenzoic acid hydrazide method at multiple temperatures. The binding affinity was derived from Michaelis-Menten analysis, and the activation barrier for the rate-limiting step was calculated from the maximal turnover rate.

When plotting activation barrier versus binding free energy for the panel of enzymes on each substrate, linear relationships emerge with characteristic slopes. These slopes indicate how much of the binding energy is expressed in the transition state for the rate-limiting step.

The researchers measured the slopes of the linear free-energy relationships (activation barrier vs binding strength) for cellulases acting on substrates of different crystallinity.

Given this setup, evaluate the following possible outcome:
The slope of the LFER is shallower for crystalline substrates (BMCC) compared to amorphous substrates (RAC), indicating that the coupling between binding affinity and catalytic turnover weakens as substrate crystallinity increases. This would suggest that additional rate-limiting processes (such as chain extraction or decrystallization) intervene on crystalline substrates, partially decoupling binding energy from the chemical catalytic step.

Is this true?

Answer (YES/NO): YES